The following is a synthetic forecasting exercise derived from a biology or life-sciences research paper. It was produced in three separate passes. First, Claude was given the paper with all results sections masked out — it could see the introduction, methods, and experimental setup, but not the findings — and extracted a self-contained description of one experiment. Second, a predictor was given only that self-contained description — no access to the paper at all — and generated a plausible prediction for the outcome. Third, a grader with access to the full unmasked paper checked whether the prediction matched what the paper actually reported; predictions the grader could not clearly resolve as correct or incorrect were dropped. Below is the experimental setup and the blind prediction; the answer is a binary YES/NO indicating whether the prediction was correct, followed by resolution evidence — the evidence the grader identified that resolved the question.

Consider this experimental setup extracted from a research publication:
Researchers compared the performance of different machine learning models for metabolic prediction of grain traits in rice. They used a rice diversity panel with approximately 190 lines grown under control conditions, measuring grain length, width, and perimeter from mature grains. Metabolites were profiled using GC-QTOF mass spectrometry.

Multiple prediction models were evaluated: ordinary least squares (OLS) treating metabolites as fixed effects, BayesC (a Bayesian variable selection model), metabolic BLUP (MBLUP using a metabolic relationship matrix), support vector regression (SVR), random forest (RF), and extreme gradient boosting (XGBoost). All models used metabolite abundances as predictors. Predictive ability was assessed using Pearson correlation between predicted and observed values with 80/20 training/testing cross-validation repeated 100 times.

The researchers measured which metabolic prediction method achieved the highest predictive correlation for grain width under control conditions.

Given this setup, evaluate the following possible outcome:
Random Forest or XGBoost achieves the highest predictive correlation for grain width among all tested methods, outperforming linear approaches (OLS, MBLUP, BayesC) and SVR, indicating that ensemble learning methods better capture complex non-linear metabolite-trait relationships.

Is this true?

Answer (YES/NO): YES